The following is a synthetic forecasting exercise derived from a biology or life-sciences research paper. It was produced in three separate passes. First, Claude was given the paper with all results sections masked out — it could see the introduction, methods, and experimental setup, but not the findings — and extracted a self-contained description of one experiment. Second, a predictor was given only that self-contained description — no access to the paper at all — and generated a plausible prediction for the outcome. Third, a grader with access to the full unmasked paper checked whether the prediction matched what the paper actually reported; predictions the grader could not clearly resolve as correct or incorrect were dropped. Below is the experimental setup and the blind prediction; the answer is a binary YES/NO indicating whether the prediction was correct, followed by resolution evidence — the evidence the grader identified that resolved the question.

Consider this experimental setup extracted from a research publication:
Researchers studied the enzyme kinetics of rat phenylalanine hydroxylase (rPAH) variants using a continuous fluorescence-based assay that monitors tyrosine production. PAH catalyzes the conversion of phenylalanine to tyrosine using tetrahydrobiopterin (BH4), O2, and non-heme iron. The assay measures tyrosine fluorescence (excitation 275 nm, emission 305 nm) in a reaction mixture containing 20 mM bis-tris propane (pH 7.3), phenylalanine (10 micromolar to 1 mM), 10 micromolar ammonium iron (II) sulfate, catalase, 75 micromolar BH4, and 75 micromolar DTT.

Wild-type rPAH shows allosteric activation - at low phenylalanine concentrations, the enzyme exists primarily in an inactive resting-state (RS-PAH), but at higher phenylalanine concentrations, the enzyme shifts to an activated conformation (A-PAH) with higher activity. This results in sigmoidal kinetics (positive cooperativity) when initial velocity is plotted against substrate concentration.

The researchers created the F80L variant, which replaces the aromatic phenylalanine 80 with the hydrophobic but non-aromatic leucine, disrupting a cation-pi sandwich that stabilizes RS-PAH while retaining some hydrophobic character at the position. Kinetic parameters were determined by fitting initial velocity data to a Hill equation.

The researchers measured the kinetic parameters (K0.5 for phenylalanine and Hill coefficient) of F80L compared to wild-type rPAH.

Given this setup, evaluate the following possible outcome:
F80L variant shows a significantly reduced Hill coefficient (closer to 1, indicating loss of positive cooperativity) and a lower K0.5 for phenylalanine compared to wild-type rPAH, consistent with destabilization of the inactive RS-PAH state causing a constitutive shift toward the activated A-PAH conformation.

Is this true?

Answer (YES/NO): YES